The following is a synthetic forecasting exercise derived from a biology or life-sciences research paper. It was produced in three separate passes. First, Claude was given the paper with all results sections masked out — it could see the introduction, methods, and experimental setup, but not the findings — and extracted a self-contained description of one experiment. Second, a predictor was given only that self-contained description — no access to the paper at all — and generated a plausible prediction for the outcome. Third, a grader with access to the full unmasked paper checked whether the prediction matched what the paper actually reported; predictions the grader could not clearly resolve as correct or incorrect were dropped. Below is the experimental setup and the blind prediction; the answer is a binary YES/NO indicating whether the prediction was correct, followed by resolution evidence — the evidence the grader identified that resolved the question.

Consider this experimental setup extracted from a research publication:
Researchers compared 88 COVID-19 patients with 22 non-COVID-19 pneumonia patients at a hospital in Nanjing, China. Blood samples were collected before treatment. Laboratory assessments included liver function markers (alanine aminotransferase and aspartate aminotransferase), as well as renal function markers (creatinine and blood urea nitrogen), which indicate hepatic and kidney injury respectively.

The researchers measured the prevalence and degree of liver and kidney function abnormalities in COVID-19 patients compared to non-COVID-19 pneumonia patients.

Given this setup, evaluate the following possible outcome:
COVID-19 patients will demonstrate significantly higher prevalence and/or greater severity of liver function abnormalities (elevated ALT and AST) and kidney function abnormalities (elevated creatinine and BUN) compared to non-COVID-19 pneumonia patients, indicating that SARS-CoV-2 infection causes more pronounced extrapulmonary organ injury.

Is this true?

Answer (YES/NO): NO